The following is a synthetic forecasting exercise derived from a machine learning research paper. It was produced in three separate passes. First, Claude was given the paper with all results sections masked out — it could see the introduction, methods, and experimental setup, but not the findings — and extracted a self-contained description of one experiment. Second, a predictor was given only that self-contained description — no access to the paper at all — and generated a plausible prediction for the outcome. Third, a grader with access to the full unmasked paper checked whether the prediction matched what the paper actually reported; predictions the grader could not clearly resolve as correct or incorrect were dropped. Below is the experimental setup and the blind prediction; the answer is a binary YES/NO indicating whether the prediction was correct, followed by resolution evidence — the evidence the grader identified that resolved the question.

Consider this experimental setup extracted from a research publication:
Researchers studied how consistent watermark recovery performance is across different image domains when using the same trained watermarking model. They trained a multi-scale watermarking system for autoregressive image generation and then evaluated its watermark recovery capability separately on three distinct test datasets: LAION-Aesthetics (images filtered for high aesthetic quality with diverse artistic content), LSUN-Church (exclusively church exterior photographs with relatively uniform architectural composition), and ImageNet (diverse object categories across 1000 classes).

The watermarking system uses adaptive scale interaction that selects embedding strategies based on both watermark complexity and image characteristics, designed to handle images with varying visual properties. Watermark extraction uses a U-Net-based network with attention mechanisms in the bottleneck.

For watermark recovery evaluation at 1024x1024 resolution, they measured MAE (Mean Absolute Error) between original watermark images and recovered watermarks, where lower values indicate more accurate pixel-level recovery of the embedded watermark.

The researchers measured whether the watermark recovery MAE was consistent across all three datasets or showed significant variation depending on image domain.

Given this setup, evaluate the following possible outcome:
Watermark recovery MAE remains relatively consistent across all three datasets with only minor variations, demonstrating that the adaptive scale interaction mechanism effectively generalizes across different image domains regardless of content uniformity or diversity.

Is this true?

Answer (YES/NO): YES